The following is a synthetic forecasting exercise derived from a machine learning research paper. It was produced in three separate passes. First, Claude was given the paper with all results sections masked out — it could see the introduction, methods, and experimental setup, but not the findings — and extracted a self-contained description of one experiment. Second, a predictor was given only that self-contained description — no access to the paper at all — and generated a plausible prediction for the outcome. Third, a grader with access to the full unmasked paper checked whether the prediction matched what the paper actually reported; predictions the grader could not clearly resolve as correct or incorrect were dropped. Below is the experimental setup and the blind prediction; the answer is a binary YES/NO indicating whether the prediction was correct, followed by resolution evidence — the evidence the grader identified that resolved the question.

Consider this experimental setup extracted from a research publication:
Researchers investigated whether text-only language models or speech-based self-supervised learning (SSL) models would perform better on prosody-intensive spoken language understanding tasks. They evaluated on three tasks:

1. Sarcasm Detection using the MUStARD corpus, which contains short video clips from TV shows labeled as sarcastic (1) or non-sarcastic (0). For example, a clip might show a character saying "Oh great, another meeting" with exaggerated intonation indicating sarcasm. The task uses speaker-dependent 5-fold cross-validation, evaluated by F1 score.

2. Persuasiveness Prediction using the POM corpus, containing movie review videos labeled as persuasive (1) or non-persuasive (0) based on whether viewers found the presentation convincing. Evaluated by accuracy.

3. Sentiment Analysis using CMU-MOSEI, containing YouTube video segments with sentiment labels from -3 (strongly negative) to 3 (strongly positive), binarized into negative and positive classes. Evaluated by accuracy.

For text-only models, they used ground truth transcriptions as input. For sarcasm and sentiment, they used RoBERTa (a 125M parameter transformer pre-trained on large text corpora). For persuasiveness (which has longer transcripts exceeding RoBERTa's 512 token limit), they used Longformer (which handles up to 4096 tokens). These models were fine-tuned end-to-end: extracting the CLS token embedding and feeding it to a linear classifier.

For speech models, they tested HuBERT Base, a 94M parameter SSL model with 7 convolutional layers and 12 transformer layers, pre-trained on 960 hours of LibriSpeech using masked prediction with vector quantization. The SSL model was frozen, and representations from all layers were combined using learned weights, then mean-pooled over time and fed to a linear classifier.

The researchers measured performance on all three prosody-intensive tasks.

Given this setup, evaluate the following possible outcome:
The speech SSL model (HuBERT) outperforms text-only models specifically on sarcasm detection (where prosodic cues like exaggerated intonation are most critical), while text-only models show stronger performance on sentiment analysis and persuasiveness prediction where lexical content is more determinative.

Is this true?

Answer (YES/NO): NO